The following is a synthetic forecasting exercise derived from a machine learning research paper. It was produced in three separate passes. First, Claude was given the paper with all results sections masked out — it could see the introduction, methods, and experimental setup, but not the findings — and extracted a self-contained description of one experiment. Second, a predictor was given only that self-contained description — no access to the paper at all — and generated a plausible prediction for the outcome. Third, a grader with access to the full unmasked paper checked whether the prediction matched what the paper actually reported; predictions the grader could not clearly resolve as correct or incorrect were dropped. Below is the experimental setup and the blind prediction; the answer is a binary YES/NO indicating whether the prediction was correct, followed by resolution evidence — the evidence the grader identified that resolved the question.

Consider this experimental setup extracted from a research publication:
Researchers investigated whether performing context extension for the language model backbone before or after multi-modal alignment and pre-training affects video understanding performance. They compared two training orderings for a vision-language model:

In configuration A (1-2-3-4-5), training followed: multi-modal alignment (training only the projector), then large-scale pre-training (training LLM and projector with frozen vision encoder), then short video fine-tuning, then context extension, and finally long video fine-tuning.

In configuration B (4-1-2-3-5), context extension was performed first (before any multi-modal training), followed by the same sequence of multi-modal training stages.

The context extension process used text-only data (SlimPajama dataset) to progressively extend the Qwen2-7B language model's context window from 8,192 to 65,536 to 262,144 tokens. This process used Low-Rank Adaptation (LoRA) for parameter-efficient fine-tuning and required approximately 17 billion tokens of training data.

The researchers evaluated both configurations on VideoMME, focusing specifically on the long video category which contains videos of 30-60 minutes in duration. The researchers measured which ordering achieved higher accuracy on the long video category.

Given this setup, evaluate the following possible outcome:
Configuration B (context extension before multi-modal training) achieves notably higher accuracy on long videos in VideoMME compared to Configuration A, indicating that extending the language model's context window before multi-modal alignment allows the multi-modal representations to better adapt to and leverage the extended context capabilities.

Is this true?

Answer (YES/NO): NO